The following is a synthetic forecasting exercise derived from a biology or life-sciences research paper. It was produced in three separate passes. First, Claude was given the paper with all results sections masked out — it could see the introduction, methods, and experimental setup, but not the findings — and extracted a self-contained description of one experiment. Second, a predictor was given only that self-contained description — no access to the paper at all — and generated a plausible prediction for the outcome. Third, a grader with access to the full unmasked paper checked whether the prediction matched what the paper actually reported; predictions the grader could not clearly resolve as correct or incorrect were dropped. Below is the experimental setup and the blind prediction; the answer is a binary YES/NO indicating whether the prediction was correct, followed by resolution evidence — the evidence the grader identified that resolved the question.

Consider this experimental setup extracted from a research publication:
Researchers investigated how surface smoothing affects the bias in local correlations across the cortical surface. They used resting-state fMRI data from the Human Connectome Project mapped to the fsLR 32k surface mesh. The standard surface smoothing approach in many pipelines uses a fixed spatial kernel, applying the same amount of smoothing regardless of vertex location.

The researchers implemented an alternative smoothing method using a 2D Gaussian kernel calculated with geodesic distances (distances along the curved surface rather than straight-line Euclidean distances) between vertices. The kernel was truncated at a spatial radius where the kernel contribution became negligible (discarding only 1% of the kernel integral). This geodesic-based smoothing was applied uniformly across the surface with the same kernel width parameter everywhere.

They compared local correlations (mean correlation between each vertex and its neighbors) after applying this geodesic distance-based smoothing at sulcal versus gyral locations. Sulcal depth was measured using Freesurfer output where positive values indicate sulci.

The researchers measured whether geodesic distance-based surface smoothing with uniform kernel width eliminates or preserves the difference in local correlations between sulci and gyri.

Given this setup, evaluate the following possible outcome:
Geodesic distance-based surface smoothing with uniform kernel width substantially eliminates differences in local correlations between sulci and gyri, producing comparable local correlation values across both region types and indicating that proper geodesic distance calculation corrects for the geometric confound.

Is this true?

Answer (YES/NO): NO